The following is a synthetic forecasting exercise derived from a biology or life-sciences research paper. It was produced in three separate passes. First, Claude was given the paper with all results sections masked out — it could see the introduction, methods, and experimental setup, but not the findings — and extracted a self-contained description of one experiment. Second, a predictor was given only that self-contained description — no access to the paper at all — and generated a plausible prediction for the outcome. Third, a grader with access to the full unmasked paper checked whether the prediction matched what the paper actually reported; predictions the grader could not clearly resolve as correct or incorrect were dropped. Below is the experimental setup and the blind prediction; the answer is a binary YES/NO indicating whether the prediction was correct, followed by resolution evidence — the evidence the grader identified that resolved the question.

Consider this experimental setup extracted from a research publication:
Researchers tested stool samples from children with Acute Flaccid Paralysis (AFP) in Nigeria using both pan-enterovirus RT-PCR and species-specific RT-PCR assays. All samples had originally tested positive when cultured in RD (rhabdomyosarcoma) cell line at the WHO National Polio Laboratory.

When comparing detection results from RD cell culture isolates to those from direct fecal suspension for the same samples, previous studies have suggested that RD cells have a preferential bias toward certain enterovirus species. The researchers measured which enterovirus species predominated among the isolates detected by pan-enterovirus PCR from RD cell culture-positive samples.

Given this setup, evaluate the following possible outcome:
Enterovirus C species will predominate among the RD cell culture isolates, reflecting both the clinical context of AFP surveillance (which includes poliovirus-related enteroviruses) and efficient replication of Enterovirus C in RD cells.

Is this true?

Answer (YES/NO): NO